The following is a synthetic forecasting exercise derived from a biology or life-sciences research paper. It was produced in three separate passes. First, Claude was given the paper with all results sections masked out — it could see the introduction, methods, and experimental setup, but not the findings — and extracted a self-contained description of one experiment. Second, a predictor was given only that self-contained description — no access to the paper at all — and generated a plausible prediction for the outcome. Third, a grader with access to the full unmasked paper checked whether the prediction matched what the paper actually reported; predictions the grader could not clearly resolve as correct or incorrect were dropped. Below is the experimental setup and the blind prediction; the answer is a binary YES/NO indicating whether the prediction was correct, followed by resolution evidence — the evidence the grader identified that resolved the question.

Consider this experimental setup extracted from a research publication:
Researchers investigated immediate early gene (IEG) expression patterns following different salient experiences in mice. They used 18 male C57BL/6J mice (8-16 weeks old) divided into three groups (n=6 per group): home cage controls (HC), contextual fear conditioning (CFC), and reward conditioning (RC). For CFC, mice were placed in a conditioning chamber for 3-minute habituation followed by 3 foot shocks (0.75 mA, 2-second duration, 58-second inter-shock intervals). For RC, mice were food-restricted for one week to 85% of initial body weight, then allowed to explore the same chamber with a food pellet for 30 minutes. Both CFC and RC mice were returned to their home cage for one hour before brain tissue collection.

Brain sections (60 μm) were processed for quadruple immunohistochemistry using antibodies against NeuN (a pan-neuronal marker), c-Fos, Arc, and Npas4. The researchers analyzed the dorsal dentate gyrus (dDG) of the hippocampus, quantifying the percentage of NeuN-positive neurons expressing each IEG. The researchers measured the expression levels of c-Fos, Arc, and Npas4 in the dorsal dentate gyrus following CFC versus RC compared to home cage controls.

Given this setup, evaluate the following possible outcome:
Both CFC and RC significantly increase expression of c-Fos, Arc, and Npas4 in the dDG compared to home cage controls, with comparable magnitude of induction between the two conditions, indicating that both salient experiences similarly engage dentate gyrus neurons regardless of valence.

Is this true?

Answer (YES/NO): NO